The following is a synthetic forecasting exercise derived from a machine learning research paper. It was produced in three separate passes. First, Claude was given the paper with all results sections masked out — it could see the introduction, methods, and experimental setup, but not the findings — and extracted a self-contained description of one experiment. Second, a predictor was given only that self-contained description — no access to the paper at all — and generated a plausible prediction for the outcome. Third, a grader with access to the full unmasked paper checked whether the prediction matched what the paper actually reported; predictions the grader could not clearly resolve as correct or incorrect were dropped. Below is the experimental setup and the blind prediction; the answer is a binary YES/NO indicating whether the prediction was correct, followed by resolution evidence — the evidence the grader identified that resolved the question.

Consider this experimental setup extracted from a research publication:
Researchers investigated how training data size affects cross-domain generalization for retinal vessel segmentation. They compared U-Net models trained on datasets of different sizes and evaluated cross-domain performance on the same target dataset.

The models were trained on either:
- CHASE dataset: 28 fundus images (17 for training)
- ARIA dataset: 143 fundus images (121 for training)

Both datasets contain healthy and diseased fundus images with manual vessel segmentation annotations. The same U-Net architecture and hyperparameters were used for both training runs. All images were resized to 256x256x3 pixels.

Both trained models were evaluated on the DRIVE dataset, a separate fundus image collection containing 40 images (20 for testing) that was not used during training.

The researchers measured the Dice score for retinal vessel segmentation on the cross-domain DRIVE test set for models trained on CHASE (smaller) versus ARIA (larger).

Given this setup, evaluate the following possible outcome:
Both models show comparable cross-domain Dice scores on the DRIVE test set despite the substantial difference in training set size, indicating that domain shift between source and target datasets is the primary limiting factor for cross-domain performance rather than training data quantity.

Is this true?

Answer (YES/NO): NO